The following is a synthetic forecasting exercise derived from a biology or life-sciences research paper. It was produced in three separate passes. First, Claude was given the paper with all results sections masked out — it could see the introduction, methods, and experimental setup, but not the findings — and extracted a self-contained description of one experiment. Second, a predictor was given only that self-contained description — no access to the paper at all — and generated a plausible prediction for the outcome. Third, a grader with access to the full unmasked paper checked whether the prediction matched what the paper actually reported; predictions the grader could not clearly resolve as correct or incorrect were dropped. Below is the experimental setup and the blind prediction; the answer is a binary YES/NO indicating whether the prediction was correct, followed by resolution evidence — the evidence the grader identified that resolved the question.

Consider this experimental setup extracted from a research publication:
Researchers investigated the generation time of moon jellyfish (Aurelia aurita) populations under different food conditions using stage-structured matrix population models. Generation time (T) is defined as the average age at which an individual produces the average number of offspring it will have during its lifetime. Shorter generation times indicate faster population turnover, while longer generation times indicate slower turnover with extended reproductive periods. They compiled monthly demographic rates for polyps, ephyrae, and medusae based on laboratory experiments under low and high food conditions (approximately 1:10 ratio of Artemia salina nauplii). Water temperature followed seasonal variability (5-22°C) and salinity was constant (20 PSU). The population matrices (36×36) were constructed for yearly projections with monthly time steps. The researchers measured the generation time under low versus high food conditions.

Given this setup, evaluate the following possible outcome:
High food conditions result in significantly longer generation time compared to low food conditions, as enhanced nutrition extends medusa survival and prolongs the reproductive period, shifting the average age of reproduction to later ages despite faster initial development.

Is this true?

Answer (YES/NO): NO